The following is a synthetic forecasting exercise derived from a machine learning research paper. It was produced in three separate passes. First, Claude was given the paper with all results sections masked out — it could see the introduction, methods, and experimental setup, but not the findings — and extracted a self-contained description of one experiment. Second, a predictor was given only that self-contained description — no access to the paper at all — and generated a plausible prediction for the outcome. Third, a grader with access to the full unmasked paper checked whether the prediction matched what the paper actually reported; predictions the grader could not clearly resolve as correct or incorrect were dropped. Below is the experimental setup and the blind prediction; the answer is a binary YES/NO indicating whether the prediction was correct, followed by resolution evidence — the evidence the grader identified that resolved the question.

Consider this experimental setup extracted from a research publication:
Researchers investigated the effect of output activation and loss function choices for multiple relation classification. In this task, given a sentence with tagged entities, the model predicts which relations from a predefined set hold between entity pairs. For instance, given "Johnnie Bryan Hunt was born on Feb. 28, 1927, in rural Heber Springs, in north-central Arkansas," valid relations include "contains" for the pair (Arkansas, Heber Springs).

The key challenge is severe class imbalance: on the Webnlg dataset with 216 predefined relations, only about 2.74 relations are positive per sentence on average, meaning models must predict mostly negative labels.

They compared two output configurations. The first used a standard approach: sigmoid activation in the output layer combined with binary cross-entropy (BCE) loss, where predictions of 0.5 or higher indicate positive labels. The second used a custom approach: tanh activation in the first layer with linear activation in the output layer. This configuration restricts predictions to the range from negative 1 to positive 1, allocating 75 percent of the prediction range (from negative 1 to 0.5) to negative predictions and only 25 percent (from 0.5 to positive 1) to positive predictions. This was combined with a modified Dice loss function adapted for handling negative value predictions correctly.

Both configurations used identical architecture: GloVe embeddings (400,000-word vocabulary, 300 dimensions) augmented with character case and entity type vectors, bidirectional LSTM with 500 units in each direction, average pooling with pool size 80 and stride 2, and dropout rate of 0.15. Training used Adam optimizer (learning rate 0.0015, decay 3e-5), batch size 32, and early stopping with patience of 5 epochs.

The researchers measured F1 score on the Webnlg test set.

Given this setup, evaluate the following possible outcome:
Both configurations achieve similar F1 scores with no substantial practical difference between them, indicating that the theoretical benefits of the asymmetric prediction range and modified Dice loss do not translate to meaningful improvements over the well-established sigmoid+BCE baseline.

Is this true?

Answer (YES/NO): NO